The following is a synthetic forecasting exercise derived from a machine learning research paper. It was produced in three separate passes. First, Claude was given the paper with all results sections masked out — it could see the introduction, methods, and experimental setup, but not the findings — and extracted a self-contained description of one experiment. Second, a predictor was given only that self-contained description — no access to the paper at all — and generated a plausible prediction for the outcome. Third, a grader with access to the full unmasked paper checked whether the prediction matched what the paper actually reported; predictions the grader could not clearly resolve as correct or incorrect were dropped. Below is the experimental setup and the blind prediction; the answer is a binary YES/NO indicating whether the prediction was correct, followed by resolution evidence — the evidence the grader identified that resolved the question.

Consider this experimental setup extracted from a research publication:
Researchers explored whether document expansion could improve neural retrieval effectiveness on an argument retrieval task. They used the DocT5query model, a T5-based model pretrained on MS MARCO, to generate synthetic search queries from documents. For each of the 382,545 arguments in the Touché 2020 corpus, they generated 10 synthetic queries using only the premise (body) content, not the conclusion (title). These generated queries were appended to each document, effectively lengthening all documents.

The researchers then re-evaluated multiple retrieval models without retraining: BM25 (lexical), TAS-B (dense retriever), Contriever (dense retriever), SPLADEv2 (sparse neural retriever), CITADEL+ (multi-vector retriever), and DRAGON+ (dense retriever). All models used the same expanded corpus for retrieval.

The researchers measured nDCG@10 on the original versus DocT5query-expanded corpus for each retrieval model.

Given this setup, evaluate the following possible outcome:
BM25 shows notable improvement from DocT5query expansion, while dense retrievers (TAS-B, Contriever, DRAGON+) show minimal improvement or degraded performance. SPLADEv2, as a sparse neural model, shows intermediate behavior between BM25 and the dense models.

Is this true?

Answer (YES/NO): NO